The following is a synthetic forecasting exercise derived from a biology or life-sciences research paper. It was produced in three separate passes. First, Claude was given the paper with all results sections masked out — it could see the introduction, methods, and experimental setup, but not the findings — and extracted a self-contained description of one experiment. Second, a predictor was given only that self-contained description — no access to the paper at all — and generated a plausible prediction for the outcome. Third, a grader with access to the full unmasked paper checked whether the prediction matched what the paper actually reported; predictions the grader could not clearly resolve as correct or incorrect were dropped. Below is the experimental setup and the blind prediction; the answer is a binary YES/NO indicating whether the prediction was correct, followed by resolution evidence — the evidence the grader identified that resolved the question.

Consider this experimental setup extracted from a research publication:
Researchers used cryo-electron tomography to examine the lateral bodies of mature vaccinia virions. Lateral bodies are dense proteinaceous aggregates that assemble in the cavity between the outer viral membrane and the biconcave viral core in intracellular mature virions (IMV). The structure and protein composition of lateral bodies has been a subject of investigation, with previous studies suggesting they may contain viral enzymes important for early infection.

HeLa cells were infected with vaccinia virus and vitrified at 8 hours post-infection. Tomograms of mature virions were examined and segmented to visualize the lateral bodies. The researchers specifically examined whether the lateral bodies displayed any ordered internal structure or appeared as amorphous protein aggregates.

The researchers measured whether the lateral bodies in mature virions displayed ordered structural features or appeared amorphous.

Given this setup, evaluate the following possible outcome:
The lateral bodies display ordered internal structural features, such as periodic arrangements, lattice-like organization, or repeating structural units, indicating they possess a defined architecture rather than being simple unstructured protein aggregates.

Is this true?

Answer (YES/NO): NO